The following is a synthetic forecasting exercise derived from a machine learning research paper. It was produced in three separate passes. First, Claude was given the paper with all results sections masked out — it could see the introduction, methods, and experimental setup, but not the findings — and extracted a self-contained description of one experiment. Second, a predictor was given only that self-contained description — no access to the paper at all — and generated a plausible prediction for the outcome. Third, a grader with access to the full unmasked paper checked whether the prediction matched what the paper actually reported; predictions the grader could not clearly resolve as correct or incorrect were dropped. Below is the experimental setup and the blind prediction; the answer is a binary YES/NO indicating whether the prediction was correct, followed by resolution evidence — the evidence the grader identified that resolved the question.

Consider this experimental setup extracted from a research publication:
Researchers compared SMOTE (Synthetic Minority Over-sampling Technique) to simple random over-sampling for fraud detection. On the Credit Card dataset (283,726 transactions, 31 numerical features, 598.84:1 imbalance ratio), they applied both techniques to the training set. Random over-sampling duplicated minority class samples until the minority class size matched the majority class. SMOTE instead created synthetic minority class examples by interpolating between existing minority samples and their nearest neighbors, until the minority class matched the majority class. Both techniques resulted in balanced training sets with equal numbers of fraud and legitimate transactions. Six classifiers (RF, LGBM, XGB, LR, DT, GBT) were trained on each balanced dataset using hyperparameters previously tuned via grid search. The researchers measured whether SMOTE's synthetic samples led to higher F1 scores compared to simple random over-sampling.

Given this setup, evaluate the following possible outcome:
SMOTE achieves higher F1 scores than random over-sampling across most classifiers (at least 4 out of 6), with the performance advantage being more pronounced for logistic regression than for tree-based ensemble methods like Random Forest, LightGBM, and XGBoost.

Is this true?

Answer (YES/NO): NO